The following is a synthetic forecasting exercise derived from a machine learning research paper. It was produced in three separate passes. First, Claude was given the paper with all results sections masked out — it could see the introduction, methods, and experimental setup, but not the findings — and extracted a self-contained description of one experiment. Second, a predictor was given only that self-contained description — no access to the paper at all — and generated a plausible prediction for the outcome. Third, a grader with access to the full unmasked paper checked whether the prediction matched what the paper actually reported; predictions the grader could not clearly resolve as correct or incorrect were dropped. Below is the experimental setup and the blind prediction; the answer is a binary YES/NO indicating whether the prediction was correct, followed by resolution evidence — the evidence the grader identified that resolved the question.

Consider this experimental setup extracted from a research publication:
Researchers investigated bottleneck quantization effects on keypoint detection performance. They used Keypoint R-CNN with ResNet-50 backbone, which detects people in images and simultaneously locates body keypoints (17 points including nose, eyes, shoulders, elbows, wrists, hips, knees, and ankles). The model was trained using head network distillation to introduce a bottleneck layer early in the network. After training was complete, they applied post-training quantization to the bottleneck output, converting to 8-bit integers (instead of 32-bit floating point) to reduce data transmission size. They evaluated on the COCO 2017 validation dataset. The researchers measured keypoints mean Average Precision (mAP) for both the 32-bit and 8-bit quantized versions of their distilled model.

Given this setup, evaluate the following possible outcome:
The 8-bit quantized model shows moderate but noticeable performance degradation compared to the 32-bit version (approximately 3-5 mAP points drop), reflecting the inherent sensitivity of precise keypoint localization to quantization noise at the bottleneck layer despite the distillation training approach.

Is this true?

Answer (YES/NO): NO